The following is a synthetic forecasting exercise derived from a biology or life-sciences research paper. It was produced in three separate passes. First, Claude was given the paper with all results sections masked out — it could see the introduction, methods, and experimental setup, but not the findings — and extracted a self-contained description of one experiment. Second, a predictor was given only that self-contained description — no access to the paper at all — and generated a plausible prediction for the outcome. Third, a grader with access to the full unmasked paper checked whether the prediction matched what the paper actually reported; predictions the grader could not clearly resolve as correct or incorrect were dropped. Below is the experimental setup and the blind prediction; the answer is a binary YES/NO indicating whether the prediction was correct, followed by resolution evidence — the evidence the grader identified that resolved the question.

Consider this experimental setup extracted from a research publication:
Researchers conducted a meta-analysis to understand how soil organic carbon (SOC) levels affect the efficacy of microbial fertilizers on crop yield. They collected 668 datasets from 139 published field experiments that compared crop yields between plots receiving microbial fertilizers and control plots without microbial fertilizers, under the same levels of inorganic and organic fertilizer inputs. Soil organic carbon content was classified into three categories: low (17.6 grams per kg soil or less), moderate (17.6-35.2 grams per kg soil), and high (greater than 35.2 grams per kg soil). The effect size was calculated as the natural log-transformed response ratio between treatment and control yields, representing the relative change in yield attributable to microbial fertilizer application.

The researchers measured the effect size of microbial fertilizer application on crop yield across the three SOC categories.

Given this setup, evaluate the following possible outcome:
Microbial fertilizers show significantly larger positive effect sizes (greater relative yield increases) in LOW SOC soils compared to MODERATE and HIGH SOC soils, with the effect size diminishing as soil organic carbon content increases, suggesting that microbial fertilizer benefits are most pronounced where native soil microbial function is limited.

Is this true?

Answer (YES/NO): YES